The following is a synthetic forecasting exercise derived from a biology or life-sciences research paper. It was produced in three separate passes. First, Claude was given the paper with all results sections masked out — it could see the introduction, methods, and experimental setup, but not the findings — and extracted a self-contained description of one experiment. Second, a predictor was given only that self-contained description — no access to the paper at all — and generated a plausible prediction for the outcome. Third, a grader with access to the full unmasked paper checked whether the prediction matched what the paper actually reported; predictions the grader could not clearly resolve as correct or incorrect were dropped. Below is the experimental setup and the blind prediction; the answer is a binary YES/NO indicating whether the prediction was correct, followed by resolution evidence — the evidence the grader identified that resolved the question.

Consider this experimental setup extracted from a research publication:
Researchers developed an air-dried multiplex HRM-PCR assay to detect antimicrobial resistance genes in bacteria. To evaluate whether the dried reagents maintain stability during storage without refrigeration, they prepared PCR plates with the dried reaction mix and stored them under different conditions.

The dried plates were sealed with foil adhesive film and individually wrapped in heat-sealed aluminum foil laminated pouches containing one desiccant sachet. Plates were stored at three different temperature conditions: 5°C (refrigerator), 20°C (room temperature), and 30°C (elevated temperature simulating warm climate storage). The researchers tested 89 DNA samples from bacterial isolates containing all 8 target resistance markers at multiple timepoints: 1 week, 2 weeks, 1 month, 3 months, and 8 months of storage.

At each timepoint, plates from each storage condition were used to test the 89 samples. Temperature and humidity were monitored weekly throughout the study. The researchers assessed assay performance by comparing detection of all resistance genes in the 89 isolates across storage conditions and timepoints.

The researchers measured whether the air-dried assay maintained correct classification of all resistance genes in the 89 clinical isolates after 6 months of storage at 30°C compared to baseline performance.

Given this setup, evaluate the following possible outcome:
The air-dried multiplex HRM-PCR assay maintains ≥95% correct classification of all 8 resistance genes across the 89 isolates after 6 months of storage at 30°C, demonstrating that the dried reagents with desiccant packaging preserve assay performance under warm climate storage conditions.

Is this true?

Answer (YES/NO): YES